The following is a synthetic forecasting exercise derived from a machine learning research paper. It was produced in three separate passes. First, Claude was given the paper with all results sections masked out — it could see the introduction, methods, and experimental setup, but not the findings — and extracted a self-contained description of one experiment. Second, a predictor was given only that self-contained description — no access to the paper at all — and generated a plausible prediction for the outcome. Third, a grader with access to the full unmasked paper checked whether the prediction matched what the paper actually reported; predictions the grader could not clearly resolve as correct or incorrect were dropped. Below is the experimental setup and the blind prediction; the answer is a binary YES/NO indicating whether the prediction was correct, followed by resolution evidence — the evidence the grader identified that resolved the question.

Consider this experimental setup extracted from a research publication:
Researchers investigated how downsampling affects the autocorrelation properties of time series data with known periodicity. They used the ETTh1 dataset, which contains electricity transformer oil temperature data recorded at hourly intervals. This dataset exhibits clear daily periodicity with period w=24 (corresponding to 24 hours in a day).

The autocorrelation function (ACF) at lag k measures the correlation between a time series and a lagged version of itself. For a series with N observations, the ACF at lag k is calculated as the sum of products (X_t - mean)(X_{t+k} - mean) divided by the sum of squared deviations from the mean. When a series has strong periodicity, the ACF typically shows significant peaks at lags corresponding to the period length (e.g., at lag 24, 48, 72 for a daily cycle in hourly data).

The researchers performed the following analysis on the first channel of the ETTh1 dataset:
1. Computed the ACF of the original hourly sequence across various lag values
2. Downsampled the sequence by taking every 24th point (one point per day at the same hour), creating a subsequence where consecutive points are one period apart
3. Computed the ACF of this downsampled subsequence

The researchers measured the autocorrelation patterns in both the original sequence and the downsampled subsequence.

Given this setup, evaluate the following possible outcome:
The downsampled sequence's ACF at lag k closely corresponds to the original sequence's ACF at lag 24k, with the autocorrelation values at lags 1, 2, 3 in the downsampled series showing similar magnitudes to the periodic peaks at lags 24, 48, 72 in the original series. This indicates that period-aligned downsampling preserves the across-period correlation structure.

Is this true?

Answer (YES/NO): NO